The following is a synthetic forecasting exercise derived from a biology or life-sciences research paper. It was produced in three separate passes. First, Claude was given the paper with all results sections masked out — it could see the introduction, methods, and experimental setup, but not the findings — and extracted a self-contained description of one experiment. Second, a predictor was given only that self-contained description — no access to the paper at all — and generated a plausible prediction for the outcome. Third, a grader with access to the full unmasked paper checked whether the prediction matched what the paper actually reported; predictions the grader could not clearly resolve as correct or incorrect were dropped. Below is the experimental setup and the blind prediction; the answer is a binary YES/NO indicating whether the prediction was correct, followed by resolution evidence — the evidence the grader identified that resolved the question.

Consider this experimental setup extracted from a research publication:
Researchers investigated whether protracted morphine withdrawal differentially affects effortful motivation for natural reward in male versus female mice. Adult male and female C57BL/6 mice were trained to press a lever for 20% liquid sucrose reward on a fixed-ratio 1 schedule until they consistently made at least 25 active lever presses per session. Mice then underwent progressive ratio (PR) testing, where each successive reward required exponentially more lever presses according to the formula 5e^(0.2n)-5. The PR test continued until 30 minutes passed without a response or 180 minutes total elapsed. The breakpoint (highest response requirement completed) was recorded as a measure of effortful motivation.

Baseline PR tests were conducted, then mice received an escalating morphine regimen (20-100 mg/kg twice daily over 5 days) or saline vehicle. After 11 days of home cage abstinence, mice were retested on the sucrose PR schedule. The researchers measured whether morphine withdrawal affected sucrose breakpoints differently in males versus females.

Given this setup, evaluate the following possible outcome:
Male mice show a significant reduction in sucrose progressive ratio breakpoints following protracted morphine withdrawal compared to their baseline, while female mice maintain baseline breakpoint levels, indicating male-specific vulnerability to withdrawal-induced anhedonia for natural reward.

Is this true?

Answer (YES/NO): NO